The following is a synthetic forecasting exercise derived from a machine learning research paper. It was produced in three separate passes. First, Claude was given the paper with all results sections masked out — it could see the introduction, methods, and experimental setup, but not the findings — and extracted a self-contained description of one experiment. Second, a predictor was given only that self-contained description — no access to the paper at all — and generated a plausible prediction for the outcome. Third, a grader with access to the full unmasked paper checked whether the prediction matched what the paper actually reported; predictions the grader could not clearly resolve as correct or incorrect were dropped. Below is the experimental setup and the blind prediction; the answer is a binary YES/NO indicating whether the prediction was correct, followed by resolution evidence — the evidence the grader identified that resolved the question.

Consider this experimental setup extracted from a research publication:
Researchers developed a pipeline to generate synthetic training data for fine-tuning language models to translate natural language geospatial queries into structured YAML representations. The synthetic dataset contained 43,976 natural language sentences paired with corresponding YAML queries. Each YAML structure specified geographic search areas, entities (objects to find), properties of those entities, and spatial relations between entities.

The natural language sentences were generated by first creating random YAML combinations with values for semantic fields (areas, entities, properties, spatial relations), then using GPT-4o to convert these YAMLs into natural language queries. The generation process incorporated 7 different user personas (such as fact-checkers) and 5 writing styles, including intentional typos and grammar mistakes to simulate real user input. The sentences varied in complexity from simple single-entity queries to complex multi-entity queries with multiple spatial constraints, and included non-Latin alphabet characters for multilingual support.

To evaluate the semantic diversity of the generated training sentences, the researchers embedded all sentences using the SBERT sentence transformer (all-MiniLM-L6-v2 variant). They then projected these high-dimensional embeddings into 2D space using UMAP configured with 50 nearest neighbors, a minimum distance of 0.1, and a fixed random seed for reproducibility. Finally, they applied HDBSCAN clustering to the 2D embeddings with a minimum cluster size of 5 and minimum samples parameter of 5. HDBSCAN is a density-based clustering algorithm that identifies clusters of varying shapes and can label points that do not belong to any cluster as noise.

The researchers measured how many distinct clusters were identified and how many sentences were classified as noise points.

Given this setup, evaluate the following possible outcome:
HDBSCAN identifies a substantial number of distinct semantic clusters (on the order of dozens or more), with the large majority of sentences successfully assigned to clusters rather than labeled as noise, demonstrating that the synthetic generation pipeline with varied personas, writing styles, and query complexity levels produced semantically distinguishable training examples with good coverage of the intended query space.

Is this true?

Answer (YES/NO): NO